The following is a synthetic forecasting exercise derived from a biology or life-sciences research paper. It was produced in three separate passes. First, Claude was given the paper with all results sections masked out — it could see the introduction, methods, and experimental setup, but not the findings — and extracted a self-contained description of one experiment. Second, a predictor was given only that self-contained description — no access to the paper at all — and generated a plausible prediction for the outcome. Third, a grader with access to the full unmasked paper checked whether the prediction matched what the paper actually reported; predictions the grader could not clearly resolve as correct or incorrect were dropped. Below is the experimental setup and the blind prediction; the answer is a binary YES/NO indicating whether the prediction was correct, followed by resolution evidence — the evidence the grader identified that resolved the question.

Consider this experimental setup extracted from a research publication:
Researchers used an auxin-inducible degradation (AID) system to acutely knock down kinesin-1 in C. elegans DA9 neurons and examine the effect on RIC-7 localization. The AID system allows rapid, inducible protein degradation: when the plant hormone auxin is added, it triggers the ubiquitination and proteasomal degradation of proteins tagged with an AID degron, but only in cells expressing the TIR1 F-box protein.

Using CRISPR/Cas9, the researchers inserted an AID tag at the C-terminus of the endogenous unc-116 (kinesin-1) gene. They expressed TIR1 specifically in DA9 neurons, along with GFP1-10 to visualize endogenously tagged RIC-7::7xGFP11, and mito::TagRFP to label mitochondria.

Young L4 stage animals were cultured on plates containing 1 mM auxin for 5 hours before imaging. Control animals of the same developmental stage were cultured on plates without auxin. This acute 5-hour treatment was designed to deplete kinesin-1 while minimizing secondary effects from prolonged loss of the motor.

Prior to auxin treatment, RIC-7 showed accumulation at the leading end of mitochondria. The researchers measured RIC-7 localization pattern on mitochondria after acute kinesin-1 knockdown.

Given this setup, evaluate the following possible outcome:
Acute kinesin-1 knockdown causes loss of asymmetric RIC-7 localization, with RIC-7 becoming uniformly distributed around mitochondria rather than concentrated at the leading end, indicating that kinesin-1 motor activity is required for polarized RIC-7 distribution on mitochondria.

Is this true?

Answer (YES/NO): YES